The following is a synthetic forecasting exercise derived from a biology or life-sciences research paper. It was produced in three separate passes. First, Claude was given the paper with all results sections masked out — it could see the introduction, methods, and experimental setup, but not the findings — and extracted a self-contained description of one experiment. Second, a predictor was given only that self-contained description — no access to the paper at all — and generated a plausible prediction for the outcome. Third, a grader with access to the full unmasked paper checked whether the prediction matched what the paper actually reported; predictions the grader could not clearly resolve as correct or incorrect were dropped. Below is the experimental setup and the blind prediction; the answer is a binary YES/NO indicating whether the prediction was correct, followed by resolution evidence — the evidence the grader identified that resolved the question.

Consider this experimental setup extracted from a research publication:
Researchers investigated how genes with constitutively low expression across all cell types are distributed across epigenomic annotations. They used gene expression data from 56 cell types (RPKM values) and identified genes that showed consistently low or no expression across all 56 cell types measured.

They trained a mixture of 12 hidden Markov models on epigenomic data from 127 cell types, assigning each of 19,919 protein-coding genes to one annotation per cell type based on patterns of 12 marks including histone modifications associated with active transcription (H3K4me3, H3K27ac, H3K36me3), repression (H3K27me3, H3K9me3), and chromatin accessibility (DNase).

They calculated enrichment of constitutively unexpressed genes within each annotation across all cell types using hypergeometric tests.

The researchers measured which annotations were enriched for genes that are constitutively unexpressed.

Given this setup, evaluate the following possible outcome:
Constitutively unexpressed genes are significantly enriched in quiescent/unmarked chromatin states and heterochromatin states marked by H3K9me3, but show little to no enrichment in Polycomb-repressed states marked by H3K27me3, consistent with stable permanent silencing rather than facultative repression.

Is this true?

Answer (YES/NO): NO